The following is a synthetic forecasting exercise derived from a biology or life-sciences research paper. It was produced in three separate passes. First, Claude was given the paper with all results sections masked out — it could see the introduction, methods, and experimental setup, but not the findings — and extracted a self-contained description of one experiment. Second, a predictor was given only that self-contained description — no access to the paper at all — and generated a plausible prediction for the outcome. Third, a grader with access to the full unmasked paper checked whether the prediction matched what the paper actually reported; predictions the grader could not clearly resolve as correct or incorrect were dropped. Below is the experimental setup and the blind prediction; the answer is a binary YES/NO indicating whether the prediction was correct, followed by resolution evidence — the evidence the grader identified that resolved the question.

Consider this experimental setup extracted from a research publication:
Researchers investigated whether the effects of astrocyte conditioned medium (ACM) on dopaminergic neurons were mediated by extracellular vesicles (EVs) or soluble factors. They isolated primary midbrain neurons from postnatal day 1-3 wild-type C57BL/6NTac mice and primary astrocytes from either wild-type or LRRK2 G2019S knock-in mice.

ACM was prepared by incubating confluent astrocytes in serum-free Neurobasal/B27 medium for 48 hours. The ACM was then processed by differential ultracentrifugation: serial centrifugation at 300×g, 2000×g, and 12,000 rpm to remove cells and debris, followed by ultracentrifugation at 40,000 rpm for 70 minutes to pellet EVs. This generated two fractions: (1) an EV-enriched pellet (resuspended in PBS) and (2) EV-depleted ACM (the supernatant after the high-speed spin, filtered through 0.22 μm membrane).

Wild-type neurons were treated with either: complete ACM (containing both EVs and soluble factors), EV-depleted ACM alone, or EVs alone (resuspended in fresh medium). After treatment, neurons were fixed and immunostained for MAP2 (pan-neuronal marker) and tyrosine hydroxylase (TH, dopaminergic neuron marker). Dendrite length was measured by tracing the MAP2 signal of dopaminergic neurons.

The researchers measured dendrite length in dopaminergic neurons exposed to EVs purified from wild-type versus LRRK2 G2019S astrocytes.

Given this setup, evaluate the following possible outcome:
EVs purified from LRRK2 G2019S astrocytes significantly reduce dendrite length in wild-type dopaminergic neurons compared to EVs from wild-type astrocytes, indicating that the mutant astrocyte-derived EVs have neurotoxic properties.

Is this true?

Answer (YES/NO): NO